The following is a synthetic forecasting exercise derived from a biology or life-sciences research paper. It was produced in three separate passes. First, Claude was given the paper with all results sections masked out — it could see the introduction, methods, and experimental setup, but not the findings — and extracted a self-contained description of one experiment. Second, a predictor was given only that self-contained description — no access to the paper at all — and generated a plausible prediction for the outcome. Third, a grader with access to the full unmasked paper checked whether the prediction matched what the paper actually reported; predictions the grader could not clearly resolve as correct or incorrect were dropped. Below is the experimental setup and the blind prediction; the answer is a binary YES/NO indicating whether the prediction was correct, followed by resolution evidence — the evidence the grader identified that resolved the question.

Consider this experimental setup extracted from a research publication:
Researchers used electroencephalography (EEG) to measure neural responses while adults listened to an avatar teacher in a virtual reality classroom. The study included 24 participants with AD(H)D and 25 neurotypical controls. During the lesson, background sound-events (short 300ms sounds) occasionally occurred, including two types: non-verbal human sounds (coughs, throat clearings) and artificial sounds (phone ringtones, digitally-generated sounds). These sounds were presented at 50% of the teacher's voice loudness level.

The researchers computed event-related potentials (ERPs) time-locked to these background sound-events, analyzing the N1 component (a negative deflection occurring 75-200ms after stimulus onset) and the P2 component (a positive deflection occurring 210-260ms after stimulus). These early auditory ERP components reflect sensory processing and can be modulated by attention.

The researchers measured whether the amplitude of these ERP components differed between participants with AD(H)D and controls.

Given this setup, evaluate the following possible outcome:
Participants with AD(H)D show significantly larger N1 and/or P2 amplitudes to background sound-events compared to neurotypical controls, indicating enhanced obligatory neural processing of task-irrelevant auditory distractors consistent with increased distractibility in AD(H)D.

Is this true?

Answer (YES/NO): YES